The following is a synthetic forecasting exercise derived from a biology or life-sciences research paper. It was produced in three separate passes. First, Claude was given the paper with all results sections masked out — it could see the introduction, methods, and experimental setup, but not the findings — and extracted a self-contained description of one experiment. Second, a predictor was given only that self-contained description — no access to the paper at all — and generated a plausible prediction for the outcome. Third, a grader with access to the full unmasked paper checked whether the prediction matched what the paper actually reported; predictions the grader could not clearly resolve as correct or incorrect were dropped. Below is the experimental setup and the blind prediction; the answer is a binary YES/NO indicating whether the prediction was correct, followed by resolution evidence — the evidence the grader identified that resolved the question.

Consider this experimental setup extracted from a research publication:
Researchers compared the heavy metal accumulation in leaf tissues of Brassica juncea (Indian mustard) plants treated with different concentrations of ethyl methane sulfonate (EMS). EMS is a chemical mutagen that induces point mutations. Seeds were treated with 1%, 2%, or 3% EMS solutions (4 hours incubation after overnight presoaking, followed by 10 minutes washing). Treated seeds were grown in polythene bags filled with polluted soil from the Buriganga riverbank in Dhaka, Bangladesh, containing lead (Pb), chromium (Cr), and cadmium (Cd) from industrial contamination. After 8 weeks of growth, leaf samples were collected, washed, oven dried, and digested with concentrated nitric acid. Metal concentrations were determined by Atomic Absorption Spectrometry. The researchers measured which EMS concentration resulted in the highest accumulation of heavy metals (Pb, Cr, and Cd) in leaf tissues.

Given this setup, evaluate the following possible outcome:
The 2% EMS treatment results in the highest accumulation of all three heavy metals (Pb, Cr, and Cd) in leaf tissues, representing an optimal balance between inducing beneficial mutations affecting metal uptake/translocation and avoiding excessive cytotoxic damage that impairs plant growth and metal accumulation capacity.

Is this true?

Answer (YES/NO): NO